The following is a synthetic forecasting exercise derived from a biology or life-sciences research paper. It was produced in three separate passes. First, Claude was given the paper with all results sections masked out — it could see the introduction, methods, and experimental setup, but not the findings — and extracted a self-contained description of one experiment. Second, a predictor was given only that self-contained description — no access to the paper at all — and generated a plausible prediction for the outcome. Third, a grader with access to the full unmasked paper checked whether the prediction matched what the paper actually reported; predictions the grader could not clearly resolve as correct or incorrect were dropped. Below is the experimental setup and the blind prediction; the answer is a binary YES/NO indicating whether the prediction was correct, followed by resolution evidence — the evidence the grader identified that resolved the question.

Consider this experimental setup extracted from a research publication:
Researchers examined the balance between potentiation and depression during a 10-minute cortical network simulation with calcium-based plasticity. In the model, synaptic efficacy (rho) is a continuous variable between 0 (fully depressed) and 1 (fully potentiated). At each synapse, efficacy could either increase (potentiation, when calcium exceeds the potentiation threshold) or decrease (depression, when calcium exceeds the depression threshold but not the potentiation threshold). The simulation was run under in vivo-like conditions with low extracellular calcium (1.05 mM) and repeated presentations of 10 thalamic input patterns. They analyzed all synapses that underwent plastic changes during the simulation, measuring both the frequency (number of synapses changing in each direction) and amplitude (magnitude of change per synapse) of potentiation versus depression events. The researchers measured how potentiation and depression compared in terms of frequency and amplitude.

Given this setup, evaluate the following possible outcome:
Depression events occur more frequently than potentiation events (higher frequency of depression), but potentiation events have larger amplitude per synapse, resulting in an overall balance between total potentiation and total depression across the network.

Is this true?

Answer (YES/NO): YES